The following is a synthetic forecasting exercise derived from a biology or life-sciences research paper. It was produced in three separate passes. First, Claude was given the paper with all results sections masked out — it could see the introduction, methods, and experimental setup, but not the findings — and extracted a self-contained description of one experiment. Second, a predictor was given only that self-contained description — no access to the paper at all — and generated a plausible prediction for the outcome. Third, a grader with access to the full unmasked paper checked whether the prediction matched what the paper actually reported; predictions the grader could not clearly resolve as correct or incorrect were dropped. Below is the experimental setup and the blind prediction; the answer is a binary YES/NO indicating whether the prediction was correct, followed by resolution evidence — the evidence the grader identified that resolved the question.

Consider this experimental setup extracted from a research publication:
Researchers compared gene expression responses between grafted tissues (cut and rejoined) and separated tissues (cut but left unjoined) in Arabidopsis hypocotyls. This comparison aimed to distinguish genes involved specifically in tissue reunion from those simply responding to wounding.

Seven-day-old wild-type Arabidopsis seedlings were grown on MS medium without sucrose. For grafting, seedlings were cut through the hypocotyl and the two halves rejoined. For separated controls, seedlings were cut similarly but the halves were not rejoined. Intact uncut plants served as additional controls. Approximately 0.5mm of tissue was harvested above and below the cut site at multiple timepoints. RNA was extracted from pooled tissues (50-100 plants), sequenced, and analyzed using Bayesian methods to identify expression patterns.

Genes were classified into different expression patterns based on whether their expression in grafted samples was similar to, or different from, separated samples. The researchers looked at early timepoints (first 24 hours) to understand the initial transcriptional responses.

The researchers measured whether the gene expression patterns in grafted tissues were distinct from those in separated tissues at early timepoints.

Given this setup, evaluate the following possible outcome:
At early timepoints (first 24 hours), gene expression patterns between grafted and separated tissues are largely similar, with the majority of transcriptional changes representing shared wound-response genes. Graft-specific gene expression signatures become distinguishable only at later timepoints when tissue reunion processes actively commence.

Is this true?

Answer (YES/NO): NO